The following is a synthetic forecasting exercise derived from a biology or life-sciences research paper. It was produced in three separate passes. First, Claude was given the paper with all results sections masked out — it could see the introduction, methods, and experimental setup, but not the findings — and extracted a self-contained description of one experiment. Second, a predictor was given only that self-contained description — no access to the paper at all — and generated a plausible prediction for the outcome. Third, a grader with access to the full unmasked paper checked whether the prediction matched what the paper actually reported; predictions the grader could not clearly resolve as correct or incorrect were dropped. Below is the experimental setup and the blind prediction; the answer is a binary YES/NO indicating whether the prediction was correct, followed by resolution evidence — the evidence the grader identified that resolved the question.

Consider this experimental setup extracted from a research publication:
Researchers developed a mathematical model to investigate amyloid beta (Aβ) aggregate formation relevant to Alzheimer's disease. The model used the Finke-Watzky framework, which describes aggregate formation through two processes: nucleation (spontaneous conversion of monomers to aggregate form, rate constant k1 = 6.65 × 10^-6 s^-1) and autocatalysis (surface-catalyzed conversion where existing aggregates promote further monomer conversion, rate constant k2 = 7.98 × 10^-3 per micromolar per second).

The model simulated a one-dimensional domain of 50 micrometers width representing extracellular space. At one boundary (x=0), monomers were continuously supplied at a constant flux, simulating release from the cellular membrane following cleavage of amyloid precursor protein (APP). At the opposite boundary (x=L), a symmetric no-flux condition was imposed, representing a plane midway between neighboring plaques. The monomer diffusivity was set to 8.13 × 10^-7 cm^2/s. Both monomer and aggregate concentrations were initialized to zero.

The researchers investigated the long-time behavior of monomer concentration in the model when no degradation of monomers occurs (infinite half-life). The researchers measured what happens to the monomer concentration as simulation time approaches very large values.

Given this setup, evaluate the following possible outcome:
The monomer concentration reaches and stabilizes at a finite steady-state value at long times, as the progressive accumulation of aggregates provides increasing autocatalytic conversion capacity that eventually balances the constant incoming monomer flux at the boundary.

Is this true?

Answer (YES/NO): NO